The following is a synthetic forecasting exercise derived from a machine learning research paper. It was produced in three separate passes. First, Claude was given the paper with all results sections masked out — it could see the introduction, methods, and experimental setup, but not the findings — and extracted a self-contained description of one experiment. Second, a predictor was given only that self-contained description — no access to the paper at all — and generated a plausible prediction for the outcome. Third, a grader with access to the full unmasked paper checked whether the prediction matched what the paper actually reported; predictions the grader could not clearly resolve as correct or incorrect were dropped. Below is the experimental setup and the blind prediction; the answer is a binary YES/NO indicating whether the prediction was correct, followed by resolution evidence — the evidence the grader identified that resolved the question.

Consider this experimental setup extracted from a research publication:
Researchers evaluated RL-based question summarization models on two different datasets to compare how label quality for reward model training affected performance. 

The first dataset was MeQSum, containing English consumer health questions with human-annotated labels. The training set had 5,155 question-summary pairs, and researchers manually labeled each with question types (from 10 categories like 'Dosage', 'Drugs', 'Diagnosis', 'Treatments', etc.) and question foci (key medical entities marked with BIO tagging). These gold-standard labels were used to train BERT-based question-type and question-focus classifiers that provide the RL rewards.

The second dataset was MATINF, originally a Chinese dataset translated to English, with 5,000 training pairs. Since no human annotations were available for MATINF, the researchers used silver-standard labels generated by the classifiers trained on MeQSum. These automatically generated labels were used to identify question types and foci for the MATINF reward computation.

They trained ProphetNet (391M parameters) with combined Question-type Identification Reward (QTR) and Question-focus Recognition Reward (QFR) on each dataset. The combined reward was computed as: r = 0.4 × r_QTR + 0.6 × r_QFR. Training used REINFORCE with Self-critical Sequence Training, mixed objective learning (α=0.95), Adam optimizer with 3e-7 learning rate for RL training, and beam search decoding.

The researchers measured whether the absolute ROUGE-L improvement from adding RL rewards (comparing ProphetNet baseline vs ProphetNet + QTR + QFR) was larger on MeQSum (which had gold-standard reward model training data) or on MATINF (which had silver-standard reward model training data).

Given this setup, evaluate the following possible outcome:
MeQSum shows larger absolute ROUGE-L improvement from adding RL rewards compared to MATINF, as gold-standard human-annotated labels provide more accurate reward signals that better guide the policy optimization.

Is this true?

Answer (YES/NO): YES